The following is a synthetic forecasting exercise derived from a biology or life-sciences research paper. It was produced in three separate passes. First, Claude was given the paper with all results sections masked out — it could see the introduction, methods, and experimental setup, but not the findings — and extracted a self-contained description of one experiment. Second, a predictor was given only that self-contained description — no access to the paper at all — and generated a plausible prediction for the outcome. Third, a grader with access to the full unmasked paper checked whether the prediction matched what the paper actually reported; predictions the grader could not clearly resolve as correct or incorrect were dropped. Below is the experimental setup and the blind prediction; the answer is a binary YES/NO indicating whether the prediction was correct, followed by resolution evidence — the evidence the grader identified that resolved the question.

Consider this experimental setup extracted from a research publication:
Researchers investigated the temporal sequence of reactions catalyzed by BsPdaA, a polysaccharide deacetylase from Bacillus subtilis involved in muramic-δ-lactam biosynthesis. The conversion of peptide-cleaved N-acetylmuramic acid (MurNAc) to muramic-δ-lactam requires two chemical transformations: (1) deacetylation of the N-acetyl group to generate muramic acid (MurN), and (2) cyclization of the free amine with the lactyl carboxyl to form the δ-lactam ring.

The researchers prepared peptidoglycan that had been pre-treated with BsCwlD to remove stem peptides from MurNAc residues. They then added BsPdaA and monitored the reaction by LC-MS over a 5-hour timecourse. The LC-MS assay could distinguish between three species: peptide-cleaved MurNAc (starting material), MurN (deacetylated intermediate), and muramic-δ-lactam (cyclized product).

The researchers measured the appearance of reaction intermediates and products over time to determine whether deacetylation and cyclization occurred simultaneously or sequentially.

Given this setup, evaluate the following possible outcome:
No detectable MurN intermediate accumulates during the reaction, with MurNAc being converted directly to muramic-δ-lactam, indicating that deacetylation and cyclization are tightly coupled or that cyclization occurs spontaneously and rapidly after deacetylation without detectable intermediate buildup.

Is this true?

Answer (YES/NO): NO